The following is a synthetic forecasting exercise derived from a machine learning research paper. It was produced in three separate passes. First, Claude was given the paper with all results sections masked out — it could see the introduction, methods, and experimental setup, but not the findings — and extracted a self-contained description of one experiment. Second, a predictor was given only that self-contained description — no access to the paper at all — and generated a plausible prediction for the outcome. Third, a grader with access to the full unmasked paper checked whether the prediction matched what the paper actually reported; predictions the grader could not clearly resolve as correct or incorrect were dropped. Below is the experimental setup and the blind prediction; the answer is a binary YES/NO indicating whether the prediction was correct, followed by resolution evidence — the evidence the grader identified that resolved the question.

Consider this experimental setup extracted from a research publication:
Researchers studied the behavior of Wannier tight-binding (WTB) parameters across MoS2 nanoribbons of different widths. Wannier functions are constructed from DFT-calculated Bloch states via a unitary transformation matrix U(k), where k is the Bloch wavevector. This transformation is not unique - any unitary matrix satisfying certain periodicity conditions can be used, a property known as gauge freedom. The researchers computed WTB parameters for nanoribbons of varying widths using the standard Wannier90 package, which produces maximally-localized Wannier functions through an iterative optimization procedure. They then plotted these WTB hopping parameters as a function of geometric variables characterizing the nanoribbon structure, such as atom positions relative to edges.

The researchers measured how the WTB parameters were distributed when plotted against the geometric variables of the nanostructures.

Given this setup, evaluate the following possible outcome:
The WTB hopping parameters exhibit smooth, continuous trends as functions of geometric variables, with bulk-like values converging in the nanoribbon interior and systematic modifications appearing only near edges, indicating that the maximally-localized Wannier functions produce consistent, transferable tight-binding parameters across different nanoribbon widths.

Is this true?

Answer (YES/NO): NO